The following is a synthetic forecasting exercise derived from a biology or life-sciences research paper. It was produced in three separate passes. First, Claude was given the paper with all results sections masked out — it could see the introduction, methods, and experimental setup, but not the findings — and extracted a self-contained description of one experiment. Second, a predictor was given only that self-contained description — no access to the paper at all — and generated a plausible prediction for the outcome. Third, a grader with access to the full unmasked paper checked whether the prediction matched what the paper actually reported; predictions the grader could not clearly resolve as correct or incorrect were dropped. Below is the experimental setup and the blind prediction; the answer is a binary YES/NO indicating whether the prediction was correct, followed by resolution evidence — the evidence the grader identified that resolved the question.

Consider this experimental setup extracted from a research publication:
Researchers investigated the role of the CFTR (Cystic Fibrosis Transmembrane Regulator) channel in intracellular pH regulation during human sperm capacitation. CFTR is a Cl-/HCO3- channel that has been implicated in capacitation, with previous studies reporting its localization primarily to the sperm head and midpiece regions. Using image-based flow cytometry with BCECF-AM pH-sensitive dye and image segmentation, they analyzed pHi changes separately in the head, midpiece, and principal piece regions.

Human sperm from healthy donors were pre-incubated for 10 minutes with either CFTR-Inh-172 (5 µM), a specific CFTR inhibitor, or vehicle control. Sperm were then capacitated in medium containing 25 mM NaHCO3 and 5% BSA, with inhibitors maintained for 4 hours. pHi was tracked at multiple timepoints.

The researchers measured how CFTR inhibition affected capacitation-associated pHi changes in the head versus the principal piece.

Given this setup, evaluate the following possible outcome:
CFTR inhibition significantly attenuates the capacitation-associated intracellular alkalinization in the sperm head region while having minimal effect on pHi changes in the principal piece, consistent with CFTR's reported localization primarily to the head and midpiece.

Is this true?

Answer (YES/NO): NO